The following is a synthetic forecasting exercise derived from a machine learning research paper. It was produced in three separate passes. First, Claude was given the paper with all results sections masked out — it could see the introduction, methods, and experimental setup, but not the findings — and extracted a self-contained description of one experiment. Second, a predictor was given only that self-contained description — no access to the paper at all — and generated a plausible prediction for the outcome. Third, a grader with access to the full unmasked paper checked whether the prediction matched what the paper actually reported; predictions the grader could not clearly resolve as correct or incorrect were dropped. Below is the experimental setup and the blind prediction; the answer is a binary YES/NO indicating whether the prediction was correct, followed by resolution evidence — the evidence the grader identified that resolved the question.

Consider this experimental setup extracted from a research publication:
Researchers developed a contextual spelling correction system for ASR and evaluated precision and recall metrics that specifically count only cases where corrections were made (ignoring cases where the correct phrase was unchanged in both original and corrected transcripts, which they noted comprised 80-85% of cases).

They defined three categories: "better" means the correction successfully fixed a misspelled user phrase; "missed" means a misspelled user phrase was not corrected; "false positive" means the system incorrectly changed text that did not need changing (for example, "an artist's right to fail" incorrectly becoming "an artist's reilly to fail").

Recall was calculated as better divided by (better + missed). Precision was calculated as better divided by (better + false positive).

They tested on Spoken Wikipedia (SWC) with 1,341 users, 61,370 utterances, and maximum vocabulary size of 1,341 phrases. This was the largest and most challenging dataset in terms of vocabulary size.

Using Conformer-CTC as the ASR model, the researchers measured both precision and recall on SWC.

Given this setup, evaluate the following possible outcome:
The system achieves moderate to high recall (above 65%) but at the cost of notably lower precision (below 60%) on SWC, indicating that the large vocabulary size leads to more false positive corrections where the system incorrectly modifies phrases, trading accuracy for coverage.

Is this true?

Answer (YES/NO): NO